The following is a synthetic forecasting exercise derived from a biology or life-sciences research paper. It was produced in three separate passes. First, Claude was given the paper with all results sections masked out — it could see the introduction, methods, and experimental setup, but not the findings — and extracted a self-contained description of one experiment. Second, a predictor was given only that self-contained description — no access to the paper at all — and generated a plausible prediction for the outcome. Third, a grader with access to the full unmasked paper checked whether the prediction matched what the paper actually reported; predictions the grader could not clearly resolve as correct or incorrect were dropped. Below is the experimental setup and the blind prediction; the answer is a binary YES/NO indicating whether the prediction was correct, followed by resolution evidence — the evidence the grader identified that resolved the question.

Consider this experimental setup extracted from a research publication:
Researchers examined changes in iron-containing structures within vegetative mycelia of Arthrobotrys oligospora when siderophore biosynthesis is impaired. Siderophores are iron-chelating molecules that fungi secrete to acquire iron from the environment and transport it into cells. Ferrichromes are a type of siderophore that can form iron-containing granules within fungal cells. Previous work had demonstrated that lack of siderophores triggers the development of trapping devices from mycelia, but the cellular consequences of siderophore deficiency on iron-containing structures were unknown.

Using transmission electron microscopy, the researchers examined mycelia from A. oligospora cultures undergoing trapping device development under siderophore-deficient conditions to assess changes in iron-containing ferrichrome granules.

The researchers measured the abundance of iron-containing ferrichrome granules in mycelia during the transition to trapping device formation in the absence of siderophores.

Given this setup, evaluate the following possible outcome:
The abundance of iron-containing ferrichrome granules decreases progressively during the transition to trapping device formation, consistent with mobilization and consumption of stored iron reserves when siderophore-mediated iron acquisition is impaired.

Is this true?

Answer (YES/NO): NO